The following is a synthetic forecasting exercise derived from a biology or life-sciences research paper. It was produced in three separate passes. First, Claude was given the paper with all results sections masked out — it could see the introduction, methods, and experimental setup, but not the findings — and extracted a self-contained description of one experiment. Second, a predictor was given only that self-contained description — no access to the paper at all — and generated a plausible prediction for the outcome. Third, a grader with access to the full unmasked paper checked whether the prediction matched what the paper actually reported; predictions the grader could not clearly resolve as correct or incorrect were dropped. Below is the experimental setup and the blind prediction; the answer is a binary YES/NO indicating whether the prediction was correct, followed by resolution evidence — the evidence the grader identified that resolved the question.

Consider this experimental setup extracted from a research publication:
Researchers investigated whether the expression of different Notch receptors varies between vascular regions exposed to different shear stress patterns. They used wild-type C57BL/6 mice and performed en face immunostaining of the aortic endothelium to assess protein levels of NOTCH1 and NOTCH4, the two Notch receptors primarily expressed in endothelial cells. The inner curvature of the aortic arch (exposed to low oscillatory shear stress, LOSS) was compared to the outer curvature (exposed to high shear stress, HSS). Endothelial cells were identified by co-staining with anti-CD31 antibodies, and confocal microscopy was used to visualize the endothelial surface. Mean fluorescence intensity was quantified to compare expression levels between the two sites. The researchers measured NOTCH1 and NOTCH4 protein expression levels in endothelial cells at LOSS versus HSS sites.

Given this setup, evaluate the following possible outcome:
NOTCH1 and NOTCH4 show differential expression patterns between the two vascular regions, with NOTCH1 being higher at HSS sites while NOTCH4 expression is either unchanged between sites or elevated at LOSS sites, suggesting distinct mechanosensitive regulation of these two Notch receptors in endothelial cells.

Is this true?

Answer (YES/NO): NO